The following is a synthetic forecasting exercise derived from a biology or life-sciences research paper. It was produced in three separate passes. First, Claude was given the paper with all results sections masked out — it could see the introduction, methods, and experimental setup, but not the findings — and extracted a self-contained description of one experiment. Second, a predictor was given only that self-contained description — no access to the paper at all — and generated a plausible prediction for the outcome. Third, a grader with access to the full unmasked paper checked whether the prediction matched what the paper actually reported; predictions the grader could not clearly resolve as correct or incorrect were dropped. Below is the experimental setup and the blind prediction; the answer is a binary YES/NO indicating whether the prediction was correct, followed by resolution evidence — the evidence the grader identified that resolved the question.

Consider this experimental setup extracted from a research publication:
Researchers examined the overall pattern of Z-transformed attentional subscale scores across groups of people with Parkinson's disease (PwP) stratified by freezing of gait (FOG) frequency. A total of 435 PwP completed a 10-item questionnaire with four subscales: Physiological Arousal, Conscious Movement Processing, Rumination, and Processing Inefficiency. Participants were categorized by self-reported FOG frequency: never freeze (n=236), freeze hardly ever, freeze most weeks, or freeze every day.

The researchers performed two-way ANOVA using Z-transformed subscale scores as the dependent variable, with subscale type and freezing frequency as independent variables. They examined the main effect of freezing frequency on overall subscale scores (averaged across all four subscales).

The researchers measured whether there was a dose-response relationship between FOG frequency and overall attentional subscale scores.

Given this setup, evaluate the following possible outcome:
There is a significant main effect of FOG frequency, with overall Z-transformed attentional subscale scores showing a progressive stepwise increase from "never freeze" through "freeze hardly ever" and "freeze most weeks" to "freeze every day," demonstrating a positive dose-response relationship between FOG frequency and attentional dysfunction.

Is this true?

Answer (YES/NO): YES